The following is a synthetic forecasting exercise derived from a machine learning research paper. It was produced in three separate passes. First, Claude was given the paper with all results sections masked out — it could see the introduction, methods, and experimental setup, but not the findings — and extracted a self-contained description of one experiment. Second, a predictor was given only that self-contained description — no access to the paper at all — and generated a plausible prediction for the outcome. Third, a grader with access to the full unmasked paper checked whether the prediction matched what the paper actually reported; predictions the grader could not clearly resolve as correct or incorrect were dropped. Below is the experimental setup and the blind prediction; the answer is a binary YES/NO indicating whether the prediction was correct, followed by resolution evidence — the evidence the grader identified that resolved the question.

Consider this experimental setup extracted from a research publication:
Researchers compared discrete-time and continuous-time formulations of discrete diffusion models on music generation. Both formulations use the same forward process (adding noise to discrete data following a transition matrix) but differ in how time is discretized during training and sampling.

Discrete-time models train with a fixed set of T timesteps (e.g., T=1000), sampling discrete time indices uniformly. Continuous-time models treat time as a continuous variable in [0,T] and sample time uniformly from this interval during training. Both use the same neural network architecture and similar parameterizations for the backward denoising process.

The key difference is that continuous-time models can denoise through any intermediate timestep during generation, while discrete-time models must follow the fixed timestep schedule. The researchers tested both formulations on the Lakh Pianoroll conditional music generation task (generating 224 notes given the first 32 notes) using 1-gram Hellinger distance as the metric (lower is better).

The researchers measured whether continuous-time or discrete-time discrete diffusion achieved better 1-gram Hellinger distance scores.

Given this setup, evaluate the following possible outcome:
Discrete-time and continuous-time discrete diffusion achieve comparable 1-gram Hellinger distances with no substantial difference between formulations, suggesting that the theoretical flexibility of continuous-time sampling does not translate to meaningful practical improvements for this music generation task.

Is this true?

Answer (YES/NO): NO